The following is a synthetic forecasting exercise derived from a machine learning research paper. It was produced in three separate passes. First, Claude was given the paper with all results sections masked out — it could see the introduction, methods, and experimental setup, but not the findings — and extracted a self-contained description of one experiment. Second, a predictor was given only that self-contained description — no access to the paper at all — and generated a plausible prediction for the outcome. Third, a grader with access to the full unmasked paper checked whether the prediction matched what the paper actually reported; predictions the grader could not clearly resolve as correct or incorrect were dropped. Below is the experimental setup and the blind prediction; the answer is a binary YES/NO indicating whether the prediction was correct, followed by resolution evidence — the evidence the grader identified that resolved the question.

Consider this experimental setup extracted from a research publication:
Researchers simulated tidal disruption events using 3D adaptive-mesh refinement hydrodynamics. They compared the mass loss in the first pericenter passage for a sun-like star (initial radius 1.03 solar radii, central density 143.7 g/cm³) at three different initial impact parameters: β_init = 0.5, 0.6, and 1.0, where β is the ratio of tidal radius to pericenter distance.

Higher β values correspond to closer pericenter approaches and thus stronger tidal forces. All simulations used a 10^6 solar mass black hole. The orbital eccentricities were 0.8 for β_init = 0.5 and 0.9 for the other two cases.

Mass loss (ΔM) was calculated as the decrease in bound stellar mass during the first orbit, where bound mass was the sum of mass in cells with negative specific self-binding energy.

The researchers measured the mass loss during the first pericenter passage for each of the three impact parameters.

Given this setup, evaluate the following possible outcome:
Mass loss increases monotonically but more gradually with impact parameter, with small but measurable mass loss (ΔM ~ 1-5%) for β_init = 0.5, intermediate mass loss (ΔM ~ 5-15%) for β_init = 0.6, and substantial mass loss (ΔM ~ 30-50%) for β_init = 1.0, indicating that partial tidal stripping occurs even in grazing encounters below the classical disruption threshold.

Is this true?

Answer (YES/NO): NO